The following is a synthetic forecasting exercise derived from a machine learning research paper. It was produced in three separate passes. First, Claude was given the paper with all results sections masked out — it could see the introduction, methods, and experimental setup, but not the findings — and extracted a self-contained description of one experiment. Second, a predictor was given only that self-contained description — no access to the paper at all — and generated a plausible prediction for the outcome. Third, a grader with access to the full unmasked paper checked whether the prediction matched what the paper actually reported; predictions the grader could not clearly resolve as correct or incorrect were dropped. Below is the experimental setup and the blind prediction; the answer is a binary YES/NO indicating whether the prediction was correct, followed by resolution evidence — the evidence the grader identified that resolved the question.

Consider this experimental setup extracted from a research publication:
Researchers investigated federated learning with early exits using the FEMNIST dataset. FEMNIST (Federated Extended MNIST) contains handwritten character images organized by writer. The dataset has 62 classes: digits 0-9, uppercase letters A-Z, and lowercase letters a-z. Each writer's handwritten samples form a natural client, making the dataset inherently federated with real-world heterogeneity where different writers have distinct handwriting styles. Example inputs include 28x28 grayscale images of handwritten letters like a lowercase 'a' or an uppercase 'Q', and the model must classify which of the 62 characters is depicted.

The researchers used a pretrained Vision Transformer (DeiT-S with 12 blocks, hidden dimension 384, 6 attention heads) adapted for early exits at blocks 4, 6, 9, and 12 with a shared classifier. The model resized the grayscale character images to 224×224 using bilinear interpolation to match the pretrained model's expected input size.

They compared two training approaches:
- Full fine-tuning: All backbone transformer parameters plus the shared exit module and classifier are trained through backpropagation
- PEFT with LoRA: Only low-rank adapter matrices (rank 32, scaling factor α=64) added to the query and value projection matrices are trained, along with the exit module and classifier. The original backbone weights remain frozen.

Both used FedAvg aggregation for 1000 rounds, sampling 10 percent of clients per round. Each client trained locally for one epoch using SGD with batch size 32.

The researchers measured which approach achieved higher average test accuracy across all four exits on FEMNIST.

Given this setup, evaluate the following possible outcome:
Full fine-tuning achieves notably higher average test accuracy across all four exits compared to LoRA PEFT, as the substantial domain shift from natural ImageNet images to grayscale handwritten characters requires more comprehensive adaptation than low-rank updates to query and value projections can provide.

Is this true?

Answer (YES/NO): NO